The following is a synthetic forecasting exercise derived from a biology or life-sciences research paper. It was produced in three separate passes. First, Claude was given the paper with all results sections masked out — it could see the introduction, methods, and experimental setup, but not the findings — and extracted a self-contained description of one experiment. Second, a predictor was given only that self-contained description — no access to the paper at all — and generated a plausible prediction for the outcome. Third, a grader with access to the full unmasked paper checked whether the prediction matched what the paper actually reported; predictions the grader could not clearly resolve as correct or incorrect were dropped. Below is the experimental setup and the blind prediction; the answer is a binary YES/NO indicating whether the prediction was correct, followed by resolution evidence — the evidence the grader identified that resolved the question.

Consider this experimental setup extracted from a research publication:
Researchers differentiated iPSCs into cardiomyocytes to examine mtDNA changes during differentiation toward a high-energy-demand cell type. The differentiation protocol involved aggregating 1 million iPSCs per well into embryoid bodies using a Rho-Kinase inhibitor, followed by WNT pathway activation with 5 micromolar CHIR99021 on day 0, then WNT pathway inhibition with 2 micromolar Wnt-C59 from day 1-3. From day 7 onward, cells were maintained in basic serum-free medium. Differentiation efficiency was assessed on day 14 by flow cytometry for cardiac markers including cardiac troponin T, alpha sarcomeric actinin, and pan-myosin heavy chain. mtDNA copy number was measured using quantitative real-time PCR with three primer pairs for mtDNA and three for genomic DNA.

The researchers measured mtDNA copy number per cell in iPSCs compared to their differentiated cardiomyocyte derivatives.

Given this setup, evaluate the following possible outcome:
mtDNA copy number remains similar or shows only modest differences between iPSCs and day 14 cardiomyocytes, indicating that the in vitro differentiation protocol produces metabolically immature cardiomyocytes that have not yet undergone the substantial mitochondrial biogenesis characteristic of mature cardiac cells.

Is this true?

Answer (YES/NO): NO